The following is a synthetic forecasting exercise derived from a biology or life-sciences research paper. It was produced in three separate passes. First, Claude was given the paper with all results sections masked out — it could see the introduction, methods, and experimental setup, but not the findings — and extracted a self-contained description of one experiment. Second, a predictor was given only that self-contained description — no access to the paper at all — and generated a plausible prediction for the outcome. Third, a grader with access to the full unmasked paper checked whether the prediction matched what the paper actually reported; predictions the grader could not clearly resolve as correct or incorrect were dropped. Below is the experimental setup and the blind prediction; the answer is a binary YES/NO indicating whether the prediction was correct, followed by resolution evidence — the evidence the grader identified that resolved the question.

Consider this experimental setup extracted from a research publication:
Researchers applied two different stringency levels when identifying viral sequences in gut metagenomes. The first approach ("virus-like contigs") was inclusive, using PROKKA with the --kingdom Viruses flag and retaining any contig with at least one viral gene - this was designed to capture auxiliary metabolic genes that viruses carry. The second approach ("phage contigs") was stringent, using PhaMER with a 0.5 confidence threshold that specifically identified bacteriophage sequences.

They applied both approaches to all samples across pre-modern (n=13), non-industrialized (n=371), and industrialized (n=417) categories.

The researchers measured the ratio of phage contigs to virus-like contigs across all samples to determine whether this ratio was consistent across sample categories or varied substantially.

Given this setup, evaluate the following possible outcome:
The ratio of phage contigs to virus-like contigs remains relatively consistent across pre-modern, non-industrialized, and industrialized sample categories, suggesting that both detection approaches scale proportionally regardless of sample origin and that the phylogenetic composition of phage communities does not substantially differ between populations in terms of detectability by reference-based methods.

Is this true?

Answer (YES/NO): YES